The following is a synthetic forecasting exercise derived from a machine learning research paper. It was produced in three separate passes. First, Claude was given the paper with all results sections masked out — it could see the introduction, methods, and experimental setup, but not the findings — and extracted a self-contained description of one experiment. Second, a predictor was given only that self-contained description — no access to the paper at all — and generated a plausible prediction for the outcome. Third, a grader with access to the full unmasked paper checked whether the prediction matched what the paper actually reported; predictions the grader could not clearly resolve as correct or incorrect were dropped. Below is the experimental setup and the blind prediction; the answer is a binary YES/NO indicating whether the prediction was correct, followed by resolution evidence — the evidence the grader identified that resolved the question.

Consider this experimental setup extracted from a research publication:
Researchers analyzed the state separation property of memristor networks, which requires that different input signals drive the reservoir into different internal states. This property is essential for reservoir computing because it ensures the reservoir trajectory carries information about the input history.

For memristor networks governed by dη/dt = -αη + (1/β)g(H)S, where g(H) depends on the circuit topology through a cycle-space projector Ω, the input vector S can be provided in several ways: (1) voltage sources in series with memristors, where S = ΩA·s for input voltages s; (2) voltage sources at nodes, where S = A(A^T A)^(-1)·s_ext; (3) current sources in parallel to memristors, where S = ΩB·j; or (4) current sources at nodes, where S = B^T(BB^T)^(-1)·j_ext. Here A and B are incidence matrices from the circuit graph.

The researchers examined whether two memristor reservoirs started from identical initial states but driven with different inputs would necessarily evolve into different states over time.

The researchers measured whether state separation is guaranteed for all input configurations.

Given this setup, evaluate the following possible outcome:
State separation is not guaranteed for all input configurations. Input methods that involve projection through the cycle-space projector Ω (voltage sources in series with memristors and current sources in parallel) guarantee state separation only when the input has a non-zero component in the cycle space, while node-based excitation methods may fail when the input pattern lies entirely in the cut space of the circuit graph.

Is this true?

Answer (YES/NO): NO